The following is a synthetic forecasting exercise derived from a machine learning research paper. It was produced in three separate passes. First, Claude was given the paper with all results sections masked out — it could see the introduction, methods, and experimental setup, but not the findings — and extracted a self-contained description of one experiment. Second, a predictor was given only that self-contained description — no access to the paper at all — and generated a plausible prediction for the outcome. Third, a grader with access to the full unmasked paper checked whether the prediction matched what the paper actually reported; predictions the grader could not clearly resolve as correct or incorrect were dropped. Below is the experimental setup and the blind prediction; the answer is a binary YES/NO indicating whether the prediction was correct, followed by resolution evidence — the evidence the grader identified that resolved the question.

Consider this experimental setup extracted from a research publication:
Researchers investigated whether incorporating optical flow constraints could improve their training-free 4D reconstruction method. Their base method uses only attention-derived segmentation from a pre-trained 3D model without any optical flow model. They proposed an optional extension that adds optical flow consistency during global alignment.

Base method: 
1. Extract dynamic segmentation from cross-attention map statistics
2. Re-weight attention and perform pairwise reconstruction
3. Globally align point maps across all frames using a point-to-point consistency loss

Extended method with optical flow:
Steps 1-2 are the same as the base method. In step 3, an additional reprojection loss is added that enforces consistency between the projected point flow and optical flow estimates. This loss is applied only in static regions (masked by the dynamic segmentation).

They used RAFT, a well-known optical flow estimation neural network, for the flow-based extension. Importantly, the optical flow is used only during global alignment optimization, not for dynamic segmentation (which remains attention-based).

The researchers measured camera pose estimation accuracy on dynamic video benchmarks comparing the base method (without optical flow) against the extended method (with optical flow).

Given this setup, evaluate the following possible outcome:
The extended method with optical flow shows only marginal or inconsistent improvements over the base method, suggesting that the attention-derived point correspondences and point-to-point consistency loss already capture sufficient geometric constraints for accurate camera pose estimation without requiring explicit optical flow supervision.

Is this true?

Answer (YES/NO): YES